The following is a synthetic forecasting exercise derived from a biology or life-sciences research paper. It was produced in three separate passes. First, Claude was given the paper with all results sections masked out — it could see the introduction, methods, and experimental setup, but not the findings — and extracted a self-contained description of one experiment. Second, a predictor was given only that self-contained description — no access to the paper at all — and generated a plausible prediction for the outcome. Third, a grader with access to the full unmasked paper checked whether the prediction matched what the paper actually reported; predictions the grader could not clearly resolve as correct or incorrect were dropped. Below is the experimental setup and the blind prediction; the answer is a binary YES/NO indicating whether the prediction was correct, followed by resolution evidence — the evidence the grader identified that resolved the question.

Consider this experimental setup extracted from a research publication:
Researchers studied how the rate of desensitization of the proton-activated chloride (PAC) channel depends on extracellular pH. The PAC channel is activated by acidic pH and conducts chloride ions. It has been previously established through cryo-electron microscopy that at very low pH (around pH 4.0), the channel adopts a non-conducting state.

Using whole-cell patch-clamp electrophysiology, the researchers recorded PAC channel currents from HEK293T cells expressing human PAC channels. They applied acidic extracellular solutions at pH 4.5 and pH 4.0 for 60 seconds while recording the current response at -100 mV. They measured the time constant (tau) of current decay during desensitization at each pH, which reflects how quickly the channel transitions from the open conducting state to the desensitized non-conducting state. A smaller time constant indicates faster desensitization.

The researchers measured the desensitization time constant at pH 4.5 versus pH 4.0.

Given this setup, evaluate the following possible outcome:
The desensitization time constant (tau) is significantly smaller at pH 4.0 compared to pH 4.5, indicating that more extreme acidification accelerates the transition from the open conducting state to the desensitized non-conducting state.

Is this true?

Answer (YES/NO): YES